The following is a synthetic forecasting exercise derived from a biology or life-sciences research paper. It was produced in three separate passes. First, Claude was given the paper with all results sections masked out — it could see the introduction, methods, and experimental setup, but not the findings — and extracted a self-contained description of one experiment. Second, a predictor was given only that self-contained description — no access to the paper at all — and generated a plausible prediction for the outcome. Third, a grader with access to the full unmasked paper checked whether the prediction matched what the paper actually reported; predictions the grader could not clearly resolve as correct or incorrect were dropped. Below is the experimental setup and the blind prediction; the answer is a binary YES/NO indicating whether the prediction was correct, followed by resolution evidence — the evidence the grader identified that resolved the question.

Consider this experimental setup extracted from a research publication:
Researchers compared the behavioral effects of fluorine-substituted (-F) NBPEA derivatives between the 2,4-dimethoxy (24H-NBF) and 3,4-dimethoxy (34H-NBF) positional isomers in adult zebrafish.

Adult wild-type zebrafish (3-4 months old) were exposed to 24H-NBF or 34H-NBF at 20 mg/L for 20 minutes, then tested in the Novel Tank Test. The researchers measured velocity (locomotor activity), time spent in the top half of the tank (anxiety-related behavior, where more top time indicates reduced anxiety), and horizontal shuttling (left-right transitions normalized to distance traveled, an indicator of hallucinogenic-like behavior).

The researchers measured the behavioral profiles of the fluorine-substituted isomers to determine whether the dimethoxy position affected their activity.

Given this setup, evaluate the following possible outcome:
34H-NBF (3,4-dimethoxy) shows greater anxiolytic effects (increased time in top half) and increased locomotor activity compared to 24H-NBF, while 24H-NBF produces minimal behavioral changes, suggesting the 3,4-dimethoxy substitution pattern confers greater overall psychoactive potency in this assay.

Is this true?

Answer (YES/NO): NO